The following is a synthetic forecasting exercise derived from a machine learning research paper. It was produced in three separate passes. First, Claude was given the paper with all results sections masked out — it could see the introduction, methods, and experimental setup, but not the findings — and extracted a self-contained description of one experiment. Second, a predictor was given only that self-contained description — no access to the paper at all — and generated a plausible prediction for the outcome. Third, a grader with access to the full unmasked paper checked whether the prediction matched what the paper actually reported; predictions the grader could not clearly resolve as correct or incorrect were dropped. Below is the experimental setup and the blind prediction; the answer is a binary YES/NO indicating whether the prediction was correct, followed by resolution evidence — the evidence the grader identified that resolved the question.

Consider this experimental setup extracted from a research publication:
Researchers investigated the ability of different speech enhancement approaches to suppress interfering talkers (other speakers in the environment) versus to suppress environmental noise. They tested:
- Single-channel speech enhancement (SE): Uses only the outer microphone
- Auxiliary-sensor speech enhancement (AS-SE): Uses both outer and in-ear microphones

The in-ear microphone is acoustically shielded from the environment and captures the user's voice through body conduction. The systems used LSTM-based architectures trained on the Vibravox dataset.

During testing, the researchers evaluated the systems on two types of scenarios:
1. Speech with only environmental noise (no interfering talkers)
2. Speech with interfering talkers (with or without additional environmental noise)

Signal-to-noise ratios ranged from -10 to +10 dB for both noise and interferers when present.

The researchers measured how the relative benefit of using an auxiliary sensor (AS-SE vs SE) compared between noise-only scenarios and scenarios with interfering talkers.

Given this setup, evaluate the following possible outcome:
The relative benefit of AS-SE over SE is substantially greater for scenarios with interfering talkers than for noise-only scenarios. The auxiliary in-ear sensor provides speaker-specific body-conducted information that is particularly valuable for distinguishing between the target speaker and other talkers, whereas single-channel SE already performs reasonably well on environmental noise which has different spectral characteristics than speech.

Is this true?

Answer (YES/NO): YES